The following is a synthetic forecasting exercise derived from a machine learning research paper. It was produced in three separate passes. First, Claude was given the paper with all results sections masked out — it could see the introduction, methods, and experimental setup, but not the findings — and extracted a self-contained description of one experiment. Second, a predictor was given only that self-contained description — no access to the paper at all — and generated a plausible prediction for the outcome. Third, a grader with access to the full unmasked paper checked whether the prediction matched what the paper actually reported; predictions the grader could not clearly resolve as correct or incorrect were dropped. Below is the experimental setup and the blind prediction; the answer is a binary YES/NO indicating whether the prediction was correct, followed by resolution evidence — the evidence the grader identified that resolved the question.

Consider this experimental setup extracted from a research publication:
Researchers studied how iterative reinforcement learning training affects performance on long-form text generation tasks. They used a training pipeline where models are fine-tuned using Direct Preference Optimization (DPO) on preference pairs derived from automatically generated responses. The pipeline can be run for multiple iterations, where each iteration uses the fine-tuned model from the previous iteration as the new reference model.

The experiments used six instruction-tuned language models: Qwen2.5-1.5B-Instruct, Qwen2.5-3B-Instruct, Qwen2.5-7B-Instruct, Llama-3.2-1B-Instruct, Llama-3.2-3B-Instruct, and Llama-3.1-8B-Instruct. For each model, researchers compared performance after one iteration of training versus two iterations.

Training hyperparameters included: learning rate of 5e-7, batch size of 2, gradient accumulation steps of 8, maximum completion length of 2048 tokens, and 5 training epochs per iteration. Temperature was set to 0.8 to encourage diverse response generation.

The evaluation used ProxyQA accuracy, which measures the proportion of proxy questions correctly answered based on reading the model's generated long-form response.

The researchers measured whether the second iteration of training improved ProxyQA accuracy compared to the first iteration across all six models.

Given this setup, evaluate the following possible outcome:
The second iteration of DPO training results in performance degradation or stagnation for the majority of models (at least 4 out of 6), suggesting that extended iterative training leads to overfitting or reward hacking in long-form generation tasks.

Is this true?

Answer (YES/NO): NO